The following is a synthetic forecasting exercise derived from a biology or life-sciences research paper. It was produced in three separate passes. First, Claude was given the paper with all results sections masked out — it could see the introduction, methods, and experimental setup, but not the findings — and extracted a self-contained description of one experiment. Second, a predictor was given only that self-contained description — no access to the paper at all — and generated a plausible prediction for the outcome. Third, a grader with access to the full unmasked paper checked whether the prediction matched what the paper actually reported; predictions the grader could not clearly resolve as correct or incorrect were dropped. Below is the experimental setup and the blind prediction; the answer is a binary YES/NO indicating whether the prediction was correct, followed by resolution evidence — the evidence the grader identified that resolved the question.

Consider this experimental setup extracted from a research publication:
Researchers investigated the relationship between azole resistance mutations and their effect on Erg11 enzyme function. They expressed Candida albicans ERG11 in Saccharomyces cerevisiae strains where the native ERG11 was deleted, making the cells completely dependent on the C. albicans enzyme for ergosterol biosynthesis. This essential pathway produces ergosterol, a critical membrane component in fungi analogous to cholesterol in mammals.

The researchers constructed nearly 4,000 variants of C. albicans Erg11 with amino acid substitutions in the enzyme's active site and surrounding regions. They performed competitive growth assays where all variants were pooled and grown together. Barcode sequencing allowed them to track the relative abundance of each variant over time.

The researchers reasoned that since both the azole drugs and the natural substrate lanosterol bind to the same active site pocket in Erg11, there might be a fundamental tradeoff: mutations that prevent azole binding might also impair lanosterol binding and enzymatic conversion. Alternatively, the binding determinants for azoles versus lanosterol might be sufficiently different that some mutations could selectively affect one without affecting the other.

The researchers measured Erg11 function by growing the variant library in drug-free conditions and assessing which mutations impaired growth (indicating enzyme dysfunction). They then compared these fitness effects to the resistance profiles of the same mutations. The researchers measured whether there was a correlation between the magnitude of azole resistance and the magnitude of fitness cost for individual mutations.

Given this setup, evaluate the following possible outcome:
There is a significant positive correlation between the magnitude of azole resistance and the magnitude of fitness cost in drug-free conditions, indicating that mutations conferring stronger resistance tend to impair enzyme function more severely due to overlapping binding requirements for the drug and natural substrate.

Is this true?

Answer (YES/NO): NO